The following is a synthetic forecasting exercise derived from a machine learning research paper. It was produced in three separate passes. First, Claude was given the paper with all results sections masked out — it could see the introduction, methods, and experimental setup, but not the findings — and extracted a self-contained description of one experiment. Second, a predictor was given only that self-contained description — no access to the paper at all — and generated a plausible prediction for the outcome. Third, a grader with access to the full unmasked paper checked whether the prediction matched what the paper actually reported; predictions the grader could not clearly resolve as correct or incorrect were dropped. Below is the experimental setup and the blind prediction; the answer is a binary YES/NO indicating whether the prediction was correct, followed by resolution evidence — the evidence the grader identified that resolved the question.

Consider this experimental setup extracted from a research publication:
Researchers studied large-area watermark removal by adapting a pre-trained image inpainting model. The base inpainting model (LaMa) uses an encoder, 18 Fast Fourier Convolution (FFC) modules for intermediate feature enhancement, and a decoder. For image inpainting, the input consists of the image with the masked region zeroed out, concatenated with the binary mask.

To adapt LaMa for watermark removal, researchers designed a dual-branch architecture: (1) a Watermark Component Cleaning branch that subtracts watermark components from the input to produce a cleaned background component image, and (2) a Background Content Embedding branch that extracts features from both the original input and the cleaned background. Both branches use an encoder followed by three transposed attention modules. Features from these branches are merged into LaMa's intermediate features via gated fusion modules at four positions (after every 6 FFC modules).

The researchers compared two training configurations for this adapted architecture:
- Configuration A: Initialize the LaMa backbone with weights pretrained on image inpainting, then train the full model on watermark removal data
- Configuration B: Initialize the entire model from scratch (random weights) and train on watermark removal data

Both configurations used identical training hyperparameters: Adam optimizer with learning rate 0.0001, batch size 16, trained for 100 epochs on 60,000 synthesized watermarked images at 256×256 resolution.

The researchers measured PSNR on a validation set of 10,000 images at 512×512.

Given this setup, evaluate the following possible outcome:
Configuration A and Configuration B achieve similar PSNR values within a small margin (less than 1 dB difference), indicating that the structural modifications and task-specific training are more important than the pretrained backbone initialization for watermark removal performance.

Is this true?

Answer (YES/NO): NO